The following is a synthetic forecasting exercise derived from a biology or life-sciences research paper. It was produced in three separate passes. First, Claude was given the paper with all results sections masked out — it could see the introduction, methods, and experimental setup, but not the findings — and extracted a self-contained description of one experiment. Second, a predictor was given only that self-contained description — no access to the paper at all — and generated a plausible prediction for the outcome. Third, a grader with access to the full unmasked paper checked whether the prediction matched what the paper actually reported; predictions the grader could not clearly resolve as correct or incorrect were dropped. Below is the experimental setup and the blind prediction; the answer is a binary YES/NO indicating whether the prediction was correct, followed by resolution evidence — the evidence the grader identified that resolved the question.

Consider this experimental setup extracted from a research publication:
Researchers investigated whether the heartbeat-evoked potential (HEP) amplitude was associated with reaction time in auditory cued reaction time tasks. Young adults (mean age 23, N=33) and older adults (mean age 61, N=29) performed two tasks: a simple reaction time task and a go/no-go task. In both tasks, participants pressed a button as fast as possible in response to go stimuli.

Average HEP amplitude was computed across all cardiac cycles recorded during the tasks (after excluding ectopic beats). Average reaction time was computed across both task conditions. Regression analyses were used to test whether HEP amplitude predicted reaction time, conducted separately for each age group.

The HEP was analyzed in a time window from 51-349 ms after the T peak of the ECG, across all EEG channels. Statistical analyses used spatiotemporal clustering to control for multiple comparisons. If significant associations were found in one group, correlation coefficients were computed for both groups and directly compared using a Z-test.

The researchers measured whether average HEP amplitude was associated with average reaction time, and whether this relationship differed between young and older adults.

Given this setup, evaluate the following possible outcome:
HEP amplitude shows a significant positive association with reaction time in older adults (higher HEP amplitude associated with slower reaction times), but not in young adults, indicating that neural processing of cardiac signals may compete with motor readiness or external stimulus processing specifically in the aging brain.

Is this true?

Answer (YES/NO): YES